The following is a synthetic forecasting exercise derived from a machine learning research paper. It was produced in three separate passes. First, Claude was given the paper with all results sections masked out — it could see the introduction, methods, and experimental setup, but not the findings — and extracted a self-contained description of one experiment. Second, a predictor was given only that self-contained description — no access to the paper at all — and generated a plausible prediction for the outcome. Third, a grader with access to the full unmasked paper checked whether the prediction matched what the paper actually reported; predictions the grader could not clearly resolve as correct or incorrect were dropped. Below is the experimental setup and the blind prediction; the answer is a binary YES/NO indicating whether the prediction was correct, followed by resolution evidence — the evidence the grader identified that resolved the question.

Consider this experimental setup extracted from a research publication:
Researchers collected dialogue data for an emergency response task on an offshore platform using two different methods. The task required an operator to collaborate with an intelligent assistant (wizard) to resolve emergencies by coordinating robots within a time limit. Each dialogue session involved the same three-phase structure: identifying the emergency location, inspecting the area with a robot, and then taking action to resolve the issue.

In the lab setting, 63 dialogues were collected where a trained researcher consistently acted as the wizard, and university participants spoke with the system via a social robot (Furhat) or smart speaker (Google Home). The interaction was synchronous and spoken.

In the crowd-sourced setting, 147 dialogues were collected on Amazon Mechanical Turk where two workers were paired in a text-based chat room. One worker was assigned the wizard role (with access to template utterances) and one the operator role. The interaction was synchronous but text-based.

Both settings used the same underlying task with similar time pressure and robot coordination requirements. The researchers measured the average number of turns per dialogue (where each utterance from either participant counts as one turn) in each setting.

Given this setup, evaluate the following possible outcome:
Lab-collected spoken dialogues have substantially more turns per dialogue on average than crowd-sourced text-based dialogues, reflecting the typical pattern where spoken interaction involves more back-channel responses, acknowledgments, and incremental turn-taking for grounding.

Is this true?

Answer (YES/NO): YES